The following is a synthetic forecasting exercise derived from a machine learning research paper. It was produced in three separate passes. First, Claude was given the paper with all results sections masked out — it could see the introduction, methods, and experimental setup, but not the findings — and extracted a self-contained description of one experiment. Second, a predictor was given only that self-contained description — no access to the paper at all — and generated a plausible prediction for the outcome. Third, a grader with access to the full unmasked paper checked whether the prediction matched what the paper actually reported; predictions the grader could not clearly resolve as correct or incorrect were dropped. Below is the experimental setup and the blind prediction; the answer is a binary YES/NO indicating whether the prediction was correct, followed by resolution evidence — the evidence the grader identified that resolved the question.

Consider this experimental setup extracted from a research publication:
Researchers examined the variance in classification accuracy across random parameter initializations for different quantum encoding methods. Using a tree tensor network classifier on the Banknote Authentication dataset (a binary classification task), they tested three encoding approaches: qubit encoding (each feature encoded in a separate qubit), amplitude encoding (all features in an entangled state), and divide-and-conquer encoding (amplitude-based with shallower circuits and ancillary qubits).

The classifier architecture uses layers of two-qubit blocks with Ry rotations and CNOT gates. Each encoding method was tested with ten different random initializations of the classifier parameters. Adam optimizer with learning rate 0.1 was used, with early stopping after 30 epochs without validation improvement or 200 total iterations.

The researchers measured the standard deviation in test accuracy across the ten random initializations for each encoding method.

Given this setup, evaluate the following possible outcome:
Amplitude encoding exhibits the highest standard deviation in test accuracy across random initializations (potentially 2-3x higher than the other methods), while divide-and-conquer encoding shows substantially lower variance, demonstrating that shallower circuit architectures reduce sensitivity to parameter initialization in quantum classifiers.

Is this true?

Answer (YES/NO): NO